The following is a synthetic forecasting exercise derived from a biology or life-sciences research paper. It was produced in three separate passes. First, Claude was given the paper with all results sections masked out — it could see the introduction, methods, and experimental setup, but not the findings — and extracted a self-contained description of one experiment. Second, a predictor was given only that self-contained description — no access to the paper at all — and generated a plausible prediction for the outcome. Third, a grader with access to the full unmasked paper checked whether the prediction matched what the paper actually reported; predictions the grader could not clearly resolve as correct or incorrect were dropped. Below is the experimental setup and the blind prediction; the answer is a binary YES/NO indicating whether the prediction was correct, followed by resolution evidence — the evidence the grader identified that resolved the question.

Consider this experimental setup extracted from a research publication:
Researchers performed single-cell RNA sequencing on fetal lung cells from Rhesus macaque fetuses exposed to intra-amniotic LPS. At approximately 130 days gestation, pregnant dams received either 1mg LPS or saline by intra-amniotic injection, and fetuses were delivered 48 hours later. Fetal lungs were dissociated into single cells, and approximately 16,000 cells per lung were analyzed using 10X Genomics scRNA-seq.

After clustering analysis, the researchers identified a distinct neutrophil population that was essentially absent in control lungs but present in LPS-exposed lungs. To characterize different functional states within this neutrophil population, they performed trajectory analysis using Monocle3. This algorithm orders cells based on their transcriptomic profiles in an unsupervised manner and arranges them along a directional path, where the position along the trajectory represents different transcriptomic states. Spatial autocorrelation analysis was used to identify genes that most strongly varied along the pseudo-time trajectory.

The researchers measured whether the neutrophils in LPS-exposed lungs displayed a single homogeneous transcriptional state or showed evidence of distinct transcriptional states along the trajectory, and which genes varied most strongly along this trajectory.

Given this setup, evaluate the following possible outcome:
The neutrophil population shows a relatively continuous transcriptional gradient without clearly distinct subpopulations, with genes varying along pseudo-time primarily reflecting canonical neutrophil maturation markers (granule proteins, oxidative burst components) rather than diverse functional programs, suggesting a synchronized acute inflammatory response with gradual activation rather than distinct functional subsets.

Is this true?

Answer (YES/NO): NO